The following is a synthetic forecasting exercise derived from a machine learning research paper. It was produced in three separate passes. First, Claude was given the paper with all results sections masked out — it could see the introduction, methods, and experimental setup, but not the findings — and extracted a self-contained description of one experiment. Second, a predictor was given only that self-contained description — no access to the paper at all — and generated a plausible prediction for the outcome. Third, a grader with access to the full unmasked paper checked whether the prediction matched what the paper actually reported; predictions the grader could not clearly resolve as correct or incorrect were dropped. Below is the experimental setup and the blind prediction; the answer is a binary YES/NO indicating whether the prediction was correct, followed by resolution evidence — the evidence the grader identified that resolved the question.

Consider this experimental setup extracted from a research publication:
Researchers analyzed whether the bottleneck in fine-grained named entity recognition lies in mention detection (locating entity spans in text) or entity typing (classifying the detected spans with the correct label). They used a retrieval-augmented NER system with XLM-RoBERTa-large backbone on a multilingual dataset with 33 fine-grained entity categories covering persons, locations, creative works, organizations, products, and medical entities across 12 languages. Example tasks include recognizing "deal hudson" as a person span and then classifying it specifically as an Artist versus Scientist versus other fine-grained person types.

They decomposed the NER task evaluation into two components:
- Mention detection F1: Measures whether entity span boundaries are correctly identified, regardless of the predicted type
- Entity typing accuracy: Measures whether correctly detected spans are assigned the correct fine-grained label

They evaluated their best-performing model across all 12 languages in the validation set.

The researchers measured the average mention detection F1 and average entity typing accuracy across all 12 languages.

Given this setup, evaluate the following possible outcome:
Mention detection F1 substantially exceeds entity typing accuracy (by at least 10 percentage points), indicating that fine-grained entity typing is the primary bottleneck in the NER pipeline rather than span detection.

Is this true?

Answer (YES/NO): NO